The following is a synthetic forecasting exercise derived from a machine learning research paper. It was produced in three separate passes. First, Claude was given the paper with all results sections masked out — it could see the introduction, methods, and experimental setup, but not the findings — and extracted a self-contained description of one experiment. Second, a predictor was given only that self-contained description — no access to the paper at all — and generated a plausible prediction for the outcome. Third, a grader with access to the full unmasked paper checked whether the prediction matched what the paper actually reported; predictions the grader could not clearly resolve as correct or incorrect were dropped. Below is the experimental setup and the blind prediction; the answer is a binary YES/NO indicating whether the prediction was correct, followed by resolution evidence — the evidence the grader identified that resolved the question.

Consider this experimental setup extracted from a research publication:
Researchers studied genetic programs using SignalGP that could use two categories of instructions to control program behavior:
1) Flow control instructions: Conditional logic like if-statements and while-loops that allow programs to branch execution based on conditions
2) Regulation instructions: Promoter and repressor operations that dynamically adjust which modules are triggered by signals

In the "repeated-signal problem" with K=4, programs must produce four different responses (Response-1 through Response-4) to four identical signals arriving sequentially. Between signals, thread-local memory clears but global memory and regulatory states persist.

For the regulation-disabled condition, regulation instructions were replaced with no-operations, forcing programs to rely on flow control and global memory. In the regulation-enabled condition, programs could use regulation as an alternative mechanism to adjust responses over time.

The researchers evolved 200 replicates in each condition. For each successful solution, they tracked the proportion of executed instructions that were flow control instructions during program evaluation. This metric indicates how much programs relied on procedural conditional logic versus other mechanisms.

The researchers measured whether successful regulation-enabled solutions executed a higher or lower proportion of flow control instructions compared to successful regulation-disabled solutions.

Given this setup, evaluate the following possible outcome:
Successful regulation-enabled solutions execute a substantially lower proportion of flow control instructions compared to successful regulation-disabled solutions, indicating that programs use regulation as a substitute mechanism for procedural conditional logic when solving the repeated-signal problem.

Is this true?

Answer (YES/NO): YES